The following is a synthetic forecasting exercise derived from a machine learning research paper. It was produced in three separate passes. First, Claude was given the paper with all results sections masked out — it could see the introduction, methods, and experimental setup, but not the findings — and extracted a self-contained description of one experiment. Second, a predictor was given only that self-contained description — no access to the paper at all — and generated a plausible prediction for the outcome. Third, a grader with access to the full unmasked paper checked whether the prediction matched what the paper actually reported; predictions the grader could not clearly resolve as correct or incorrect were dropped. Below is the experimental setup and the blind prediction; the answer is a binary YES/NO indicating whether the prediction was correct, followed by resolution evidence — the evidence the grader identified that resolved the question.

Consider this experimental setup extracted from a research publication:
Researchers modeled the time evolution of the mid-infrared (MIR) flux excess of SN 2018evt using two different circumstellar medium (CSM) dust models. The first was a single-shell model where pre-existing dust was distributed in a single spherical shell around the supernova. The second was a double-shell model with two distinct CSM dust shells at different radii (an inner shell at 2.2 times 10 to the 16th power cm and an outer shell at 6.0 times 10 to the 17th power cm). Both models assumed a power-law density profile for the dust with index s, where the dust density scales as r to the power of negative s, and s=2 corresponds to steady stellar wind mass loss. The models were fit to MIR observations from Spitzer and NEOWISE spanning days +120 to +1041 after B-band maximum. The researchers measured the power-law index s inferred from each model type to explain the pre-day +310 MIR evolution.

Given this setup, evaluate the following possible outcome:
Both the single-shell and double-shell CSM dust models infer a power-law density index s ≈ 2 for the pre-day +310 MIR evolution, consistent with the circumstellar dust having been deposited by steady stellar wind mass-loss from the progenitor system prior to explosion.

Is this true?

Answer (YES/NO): NO